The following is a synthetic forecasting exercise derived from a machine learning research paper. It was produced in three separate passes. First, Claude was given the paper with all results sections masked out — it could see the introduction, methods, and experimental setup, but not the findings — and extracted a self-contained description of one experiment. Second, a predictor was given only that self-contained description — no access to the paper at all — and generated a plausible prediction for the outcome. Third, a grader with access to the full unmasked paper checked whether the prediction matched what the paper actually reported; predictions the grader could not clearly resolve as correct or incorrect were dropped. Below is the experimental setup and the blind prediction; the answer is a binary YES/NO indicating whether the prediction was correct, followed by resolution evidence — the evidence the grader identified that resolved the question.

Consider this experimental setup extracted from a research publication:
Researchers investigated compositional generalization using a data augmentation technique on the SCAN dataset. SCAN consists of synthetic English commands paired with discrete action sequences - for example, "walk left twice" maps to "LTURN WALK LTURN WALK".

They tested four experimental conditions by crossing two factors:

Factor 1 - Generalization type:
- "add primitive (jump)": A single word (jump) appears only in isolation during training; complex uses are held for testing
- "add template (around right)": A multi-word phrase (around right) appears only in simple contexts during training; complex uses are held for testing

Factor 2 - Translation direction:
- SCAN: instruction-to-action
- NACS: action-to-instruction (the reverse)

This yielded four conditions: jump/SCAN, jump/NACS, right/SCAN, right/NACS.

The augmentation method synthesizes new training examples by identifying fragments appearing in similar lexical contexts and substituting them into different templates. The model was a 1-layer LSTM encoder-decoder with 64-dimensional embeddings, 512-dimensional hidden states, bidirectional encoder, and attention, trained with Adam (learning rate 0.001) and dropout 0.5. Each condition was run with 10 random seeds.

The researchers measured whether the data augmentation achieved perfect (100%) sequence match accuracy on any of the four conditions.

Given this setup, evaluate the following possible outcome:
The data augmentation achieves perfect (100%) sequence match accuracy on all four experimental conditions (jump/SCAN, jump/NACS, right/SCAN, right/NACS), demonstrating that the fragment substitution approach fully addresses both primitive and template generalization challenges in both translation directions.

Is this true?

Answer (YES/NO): NO